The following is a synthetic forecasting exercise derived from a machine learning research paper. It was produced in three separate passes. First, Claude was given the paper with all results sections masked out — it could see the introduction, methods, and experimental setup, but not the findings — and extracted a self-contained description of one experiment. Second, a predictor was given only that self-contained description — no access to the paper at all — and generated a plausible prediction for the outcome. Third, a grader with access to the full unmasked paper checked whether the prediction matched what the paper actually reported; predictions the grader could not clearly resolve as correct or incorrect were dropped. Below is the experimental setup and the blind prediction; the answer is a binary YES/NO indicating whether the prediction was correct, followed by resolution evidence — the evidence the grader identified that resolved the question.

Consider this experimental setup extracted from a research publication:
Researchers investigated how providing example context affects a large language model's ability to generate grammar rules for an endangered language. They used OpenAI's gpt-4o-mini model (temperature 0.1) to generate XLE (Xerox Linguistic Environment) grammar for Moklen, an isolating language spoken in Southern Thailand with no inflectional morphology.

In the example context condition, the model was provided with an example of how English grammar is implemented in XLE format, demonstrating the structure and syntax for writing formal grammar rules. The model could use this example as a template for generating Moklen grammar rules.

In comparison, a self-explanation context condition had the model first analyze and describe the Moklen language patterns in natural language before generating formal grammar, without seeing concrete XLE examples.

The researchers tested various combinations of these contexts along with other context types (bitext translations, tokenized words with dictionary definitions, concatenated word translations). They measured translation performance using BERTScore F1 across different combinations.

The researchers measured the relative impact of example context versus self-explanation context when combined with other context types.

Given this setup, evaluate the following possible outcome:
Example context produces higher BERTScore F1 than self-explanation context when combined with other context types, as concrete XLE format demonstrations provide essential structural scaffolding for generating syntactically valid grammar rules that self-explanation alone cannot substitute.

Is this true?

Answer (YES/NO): NO